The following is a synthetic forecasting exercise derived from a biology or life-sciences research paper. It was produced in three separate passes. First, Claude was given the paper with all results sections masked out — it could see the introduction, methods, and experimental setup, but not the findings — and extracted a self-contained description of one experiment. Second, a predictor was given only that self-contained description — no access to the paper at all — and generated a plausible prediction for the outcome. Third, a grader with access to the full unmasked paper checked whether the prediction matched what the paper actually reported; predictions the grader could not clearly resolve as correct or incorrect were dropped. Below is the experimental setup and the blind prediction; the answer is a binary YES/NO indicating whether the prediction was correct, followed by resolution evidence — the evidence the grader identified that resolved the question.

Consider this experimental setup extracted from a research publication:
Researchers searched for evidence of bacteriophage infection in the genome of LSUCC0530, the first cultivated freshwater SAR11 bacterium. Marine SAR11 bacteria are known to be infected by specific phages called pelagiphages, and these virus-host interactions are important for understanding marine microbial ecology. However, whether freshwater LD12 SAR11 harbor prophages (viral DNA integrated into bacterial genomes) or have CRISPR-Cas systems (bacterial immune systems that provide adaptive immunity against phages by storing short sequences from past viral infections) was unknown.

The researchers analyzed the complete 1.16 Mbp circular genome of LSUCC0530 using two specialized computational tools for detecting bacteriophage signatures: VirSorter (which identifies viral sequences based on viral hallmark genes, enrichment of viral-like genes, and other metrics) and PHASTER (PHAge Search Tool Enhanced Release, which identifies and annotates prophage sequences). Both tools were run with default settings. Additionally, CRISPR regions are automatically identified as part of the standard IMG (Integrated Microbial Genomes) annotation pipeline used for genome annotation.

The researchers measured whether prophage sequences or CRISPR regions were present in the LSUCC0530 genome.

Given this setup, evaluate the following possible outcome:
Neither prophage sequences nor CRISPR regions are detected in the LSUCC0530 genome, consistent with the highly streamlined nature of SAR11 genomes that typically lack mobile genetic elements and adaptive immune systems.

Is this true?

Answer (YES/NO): YES